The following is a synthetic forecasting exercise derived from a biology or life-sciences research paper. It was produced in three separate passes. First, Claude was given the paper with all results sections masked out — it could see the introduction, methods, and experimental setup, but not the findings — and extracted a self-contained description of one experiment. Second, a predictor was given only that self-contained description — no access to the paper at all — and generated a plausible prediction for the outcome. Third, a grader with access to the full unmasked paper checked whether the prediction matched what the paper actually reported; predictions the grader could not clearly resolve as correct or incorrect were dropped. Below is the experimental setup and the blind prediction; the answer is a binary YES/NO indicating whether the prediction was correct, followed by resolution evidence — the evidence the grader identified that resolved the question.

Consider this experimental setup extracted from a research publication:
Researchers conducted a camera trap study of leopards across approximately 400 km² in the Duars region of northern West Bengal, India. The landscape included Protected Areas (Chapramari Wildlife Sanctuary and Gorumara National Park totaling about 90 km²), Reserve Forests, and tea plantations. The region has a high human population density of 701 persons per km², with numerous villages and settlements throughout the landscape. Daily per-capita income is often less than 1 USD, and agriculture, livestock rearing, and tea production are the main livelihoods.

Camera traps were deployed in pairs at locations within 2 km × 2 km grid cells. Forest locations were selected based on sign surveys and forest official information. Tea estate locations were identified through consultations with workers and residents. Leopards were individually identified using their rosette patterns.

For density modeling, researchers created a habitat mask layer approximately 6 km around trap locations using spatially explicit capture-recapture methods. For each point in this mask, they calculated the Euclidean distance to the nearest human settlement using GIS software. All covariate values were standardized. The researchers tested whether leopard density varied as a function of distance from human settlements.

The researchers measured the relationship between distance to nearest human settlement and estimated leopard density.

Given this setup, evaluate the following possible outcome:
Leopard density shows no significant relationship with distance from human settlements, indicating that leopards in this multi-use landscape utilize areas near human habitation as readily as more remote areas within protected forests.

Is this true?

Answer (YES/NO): NO